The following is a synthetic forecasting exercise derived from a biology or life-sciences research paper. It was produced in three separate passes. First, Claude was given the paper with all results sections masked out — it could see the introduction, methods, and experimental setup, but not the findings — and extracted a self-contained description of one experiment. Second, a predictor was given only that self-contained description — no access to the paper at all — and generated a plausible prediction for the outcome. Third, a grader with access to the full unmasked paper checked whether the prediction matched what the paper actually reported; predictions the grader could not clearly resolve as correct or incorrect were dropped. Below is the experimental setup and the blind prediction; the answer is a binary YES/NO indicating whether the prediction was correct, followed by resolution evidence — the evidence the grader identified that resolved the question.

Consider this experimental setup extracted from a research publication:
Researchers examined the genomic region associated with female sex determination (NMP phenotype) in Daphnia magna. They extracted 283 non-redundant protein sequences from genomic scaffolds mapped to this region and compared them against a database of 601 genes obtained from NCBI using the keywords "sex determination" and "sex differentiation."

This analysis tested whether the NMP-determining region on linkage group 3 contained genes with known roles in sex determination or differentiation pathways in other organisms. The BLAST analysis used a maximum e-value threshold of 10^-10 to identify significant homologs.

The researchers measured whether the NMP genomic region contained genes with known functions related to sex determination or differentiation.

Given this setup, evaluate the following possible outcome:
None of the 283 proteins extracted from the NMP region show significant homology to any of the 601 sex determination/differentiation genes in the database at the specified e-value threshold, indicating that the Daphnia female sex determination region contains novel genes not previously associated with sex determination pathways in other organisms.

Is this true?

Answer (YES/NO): NO